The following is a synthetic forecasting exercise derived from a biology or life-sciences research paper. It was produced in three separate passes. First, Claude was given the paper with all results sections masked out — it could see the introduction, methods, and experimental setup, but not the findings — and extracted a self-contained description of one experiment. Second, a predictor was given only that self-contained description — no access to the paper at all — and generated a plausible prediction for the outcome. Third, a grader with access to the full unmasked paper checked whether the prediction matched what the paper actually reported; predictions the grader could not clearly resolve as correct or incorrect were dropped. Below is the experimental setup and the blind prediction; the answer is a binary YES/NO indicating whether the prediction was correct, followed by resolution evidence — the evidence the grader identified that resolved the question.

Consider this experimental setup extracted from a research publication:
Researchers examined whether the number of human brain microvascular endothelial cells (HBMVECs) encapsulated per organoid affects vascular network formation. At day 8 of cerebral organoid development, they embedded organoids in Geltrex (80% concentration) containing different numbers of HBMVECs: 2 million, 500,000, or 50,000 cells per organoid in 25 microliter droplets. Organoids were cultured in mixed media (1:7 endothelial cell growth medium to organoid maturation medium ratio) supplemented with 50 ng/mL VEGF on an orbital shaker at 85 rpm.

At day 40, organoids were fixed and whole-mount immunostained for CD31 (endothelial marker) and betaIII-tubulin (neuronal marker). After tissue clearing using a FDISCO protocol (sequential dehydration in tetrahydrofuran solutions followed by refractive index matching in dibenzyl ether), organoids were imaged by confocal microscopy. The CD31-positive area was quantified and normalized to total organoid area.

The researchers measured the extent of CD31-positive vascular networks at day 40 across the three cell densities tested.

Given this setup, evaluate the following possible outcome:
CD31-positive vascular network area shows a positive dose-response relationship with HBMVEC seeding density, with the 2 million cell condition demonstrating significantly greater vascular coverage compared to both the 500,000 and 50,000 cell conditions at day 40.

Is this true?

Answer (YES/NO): NO